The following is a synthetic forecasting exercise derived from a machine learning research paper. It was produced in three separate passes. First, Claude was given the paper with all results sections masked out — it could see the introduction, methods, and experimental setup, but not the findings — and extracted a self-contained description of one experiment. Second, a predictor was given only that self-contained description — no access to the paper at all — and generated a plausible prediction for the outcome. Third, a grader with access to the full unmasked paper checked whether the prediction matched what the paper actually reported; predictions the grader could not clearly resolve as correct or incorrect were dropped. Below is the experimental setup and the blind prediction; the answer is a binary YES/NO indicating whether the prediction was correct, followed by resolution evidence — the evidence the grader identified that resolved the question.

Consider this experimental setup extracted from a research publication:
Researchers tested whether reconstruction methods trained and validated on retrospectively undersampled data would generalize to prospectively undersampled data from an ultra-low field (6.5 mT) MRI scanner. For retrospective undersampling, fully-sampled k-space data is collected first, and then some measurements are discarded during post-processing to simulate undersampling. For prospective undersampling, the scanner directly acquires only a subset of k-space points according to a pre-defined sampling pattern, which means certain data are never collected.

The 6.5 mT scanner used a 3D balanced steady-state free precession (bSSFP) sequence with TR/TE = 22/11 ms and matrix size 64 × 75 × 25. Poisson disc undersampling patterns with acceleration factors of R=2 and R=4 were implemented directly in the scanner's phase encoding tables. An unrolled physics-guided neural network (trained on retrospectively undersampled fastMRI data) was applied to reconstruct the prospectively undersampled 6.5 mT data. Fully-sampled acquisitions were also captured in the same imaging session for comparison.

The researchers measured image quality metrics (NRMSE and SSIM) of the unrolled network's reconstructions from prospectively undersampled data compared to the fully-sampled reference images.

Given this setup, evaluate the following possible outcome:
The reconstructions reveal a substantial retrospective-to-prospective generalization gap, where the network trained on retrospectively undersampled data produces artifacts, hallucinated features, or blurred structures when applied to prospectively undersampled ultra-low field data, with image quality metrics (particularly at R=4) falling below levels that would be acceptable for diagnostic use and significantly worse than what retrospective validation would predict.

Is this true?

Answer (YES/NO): NO